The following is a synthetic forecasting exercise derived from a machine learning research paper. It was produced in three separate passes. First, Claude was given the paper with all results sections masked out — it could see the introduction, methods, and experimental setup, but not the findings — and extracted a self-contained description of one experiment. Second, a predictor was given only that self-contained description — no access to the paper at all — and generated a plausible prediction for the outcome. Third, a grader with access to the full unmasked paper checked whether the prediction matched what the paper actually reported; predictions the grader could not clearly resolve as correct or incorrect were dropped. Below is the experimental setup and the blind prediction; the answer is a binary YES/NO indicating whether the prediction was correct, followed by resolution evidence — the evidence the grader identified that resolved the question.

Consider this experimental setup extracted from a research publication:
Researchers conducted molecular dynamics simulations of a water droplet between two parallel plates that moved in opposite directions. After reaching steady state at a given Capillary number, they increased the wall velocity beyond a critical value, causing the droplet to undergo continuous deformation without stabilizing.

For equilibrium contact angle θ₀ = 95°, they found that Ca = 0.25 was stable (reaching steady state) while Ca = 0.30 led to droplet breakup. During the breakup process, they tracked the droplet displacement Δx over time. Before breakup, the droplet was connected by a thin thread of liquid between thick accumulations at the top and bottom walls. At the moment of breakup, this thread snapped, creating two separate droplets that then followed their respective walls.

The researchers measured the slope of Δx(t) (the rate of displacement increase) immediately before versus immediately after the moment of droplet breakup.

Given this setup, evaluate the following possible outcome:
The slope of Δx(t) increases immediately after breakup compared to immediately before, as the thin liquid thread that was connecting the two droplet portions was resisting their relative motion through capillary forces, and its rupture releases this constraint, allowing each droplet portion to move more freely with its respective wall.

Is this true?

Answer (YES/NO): YES